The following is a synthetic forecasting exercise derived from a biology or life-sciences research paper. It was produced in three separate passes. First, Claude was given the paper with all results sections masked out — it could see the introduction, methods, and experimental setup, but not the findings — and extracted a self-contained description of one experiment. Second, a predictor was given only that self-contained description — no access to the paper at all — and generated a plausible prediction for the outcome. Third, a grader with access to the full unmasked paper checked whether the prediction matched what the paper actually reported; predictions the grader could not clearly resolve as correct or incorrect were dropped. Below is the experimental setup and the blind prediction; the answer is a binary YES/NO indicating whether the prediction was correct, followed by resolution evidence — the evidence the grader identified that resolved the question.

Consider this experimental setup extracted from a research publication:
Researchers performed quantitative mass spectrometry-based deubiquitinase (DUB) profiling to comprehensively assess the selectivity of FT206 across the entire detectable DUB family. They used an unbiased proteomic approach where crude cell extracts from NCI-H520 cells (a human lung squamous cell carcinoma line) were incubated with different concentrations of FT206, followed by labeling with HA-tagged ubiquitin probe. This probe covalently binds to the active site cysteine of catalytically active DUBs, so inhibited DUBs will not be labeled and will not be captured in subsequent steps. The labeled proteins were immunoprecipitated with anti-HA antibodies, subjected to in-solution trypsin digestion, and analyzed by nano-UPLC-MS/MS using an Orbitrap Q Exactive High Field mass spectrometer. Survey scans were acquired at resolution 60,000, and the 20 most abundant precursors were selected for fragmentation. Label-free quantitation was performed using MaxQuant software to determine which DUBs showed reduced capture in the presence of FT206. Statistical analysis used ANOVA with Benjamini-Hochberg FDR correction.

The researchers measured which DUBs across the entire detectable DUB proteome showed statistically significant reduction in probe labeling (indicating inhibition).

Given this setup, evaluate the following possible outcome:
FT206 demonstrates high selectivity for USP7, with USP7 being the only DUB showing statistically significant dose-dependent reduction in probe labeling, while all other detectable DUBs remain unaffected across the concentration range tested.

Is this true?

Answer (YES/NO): NO